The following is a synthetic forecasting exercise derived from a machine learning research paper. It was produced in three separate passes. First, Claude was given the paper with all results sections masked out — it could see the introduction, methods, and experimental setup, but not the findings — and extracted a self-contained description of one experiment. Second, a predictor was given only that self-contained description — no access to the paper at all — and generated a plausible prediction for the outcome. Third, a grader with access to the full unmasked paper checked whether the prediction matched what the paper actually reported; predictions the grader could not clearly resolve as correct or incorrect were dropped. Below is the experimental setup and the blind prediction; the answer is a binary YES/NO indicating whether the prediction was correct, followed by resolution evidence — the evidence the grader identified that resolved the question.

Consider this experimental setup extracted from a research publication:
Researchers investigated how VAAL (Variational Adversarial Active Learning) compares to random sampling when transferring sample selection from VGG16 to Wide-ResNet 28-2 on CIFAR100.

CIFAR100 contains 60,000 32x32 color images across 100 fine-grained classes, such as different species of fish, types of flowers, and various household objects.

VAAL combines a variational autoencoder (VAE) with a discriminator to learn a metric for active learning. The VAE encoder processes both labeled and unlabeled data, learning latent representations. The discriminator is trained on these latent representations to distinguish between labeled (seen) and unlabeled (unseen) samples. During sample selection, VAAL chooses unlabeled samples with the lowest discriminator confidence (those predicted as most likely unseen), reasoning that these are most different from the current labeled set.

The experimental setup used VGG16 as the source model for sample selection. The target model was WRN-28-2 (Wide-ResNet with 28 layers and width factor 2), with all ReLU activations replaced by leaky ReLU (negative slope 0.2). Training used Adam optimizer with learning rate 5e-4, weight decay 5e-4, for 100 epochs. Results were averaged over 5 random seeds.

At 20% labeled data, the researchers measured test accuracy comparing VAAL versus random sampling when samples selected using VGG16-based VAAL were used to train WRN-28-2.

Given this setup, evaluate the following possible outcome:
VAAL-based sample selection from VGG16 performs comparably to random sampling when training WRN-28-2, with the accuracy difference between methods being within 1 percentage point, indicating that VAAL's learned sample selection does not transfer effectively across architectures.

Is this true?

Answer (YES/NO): YES